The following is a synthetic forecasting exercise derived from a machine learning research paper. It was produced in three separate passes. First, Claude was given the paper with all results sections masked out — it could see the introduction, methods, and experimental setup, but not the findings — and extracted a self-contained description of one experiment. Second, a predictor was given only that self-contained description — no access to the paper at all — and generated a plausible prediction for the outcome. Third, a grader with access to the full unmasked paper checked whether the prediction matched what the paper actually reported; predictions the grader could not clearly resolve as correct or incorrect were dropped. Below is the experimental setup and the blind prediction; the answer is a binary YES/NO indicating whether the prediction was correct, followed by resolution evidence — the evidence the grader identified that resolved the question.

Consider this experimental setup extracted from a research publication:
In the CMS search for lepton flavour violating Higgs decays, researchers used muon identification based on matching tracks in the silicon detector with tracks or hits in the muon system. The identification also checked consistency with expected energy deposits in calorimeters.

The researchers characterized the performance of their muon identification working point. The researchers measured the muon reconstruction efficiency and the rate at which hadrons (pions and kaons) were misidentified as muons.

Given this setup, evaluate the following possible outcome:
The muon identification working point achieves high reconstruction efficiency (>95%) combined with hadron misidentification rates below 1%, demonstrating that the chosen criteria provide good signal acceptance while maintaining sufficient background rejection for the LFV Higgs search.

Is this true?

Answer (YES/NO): YES